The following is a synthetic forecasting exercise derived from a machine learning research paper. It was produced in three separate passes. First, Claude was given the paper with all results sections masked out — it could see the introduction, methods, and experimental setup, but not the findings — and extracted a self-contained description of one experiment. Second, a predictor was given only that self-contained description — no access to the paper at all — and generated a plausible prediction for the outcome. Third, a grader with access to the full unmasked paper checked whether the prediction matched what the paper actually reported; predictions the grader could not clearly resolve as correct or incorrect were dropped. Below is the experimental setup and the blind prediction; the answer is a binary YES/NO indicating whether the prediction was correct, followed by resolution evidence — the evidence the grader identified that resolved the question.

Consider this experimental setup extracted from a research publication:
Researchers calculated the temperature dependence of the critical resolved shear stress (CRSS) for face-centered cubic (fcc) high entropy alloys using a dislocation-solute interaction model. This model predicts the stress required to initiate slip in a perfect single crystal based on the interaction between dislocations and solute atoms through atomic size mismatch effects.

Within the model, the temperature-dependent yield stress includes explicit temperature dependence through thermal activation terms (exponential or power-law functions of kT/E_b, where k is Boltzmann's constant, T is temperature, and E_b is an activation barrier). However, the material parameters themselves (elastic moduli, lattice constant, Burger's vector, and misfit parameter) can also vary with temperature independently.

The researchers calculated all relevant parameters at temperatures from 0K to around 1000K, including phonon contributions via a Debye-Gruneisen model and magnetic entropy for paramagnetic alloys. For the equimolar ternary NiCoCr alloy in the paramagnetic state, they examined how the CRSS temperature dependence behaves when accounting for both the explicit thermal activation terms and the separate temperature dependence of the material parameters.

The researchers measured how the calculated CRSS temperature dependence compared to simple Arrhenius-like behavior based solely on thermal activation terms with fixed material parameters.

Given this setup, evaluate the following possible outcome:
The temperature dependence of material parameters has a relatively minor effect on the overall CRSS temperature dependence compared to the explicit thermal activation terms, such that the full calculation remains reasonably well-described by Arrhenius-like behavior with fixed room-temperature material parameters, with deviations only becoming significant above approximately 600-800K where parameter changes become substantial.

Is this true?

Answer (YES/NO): NO